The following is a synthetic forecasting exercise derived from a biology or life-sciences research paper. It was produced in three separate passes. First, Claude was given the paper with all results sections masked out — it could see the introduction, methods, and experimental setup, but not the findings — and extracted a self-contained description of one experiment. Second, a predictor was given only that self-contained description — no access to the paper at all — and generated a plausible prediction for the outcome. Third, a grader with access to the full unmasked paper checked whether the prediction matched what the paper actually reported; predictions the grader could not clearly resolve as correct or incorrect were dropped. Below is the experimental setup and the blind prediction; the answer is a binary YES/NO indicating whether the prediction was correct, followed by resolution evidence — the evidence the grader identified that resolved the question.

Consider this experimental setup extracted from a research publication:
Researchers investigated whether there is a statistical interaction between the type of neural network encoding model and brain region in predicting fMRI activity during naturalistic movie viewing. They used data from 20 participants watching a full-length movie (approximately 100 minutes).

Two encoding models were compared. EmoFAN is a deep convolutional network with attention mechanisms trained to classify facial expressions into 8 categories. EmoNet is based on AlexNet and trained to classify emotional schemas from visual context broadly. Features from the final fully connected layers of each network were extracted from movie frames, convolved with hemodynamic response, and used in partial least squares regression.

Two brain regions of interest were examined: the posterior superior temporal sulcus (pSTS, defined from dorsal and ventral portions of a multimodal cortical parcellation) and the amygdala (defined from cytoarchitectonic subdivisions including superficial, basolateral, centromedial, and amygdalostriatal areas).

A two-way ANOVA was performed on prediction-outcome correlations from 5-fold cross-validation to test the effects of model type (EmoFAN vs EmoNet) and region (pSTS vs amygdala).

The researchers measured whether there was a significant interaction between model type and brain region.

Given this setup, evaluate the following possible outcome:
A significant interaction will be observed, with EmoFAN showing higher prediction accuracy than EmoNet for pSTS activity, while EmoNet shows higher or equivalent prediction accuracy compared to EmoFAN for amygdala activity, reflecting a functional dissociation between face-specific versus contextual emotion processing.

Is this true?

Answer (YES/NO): NO